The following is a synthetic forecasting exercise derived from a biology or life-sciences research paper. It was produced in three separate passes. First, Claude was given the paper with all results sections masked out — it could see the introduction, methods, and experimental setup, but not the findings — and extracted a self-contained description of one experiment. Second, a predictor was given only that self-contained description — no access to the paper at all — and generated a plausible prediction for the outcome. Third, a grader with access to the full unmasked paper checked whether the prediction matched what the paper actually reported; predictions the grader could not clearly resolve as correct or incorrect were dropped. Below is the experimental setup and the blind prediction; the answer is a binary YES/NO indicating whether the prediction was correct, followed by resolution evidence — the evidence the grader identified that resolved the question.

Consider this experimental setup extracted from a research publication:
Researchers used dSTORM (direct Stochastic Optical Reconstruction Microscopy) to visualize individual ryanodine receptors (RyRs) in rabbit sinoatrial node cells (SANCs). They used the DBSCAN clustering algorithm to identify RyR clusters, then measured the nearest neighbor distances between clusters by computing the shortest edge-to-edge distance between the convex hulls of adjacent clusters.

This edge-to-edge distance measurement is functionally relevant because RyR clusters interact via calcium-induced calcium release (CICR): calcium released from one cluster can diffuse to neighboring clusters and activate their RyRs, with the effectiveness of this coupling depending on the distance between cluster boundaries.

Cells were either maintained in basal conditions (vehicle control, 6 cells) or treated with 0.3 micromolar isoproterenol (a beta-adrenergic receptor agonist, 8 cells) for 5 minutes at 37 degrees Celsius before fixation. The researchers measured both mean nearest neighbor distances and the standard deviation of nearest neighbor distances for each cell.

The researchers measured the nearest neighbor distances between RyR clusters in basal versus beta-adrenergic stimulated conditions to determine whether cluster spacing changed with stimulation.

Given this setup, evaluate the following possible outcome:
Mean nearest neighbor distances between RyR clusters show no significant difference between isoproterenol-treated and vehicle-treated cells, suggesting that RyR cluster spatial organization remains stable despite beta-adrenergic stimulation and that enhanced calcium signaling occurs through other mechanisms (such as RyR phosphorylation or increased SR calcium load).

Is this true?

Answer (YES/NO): NO